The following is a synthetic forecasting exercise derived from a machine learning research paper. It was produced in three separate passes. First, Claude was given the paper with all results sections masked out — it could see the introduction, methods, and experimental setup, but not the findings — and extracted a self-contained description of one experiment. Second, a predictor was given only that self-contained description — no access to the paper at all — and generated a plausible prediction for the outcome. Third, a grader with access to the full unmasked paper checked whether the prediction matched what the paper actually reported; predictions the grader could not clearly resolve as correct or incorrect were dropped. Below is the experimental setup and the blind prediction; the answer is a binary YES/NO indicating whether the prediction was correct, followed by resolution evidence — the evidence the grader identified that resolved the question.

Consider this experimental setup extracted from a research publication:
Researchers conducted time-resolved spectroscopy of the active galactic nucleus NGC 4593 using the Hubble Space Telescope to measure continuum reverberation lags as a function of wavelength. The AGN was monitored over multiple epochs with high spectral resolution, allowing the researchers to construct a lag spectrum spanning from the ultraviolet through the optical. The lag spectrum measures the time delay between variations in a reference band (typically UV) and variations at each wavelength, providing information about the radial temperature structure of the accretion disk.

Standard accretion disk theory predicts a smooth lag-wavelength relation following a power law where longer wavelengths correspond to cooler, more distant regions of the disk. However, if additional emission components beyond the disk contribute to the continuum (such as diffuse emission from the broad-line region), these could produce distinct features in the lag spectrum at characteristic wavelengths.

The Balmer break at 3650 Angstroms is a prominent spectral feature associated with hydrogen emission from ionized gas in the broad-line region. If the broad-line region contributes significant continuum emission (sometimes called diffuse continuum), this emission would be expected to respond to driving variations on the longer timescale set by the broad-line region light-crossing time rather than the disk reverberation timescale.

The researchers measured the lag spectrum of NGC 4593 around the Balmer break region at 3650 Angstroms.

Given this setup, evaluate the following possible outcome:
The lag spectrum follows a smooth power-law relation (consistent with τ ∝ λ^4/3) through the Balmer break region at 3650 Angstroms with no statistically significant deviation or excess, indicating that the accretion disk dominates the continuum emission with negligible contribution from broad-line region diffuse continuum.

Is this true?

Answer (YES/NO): NO